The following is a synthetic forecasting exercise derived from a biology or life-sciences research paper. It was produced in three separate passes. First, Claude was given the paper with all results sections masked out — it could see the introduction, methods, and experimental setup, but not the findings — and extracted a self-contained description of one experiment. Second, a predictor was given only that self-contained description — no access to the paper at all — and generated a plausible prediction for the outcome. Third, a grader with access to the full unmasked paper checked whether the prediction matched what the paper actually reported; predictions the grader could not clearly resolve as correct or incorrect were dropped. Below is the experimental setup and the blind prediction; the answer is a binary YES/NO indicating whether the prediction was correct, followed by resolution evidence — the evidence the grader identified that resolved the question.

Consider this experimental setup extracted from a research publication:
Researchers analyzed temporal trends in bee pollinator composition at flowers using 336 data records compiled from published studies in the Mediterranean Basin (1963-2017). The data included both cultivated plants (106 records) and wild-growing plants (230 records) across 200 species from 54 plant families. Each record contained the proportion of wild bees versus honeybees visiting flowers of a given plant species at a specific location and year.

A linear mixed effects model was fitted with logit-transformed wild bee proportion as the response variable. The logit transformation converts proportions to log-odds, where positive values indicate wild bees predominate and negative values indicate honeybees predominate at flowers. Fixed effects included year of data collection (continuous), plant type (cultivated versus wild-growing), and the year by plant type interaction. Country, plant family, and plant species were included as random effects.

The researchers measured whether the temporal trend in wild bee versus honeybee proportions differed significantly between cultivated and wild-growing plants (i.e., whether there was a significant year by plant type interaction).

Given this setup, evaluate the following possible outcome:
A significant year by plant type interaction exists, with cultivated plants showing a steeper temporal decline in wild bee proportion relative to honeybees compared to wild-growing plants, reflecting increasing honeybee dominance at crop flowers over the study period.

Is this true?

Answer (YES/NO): NO